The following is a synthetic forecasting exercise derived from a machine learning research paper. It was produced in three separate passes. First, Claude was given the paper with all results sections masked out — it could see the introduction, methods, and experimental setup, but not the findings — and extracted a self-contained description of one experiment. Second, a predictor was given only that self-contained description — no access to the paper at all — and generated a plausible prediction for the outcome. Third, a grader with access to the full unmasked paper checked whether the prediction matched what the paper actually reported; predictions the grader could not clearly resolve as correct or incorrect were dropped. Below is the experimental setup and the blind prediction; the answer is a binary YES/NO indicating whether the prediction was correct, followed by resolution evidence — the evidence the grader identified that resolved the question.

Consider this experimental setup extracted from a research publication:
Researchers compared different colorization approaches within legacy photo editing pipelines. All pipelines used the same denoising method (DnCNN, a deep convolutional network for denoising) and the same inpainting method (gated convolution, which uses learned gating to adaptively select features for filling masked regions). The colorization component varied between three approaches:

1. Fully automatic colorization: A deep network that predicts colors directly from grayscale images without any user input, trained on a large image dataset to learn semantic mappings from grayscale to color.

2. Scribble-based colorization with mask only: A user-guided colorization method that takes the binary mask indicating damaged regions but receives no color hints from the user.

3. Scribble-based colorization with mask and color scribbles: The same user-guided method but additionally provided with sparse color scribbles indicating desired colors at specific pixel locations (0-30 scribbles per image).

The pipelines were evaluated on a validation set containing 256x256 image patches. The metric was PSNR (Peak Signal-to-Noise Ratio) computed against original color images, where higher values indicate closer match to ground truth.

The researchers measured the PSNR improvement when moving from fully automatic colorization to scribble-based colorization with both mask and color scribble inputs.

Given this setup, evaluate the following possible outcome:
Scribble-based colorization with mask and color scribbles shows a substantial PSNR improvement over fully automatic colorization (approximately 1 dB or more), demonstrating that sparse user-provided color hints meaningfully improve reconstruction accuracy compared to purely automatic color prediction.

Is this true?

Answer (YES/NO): YES